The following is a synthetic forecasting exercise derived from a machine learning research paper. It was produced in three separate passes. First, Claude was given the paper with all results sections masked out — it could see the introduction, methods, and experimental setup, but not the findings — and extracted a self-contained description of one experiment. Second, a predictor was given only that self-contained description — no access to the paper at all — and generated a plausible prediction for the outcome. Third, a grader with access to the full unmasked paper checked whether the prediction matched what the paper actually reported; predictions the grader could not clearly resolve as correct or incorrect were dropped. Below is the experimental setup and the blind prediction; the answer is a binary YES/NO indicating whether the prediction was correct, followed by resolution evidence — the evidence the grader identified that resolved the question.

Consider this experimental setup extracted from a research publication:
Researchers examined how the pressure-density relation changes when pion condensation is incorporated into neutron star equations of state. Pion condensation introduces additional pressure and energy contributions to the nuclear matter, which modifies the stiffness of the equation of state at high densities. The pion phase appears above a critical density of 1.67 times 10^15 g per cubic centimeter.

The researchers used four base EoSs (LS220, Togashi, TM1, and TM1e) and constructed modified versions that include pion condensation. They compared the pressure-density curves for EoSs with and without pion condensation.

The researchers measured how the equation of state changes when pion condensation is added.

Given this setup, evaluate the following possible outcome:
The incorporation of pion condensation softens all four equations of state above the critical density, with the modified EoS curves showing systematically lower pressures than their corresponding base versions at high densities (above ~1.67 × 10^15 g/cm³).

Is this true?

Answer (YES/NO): YES